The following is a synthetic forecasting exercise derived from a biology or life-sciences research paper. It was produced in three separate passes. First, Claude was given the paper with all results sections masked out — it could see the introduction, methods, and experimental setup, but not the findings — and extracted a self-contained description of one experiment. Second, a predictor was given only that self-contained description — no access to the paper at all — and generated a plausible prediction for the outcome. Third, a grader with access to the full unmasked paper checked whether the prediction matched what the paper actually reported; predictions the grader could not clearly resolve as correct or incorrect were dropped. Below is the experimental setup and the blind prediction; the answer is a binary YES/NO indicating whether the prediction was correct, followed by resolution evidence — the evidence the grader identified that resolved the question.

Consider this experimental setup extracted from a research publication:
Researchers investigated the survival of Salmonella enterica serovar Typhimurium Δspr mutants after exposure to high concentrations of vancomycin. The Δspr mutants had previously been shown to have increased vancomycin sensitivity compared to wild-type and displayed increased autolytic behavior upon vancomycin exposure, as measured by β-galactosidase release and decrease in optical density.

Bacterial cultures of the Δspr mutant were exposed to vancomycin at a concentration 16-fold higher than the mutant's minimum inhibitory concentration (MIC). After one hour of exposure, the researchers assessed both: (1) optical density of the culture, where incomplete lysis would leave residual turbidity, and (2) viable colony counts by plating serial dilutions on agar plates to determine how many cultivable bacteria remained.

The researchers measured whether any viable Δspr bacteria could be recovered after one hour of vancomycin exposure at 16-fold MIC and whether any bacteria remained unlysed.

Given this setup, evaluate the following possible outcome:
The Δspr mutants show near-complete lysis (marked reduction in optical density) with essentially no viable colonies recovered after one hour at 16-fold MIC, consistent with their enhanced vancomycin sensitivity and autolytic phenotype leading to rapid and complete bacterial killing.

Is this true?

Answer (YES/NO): NO